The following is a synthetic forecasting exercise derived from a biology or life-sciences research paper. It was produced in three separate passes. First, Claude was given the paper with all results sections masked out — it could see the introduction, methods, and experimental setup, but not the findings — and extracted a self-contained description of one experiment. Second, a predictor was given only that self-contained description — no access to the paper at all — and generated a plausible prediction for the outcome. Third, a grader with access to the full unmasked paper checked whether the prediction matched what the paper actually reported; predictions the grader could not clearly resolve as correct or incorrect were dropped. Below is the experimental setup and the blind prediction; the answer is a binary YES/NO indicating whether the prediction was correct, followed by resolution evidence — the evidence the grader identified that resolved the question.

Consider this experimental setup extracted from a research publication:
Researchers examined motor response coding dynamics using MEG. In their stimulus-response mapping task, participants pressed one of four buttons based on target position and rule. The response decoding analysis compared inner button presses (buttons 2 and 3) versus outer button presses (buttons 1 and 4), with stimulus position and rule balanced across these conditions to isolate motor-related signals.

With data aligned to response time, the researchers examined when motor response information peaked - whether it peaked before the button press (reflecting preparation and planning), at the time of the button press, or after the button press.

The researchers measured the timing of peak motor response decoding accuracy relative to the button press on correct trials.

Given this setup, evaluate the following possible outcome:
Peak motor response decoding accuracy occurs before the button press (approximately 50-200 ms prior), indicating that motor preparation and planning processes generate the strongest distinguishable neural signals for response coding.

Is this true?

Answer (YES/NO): NO